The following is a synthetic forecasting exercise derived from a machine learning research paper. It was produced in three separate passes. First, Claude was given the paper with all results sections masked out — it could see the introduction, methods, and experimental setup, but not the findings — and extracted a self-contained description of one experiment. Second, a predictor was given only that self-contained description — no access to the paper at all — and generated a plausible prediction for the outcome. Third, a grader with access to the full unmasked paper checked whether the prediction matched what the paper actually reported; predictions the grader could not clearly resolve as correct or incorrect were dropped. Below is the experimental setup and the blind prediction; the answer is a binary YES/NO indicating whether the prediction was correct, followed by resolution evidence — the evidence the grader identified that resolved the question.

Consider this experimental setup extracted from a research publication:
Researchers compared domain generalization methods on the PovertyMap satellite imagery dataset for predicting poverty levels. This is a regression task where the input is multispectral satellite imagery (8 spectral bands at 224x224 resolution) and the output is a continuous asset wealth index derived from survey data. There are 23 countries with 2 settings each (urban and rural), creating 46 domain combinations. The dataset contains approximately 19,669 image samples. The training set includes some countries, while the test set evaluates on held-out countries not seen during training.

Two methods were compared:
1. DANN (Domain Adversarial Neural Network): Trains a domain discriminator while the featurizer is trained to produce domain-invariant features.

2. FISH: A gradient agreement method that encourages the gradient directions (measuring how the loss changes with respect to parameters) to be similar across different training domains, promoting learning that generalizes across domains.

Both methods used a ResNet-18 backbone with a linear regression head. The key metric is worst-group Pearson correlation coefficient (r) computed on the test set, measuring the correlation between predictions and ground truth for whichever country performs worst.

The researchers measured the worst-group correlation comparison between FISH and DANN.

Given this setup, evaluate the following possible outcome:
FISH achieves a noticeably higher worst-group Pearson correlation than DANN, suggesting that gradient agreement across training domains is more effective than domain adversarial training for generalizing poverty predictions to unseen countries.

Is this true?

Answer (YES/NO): NO